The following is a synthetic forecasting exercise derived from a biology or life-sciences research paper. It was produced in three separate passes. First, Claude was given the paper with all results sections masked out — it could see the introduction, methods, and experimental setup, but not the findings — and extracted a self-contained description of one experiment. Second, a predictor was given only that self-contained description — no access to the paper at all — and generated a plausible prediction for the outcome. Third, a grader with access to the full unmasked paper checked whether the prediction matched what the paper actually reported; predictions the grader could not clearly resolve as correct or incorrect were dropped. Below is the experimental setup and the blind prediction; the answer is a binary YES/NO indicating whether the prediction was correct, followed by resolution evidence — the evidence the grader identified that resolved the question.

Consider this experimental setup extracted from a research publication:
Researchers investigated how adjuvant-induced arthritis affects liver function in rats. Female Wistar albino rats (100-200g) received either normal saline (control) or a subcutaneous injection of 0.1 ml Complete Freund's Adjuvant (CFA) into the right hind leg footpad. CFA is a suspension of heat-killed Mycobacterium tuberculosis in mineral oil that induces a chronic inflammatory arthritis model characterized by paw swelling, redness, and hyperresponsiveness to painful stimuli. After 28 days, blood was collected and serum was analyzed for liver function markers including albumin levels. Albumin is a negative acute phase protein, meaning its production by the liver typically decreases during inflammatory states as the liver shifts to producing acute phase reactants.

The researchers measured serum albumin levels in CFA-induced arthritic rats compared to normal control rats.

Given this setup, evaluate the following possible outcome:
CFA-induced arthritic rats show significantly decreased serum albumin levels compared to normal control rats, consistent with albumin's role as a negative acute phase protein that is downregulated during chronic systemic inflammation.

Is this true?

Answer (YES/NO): YES